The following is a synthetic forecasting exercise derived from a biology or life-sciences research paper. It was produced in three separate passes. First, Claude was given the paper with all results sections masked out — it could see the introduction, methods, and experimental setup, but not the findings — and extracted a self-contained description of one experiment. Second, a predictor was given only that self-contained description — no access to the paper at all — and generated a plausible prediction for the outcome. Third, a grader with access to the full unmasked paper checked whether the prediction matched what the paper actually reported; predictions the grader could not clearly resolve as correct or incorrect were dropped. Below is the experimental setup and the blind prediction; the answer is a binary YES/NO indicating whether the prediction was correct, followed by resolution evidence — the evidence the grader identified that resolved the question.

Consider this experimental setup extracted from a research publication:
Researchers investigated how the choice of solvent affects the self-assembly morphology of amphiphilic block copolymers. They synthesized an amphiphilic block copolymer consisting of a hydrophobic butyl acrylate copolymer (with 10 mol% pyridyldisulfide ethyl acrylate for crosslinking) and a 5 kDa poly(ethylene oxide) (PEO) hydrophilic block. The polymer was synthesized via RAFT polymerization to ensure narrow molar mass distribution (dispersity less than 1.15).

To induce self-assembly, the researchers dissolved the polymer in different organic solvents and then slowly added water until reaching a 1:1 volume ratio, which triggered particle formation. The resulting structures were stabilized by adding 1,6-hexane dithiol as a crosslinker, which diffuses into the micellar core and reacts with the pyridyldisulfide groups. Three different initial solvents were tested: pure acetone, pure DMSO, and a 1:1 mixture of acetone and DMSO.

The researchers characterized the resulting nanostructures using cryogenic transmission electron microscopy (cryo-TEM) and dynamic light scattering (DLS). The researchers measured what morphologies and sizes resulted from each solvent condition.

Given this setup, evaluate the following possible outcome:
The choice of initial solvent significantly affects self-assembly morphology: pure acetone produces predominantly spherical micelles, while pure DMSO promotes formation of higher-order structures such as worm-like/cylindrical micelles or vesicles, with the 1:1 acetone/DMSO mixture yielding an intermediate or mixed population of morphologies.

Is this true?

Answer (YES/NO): NO